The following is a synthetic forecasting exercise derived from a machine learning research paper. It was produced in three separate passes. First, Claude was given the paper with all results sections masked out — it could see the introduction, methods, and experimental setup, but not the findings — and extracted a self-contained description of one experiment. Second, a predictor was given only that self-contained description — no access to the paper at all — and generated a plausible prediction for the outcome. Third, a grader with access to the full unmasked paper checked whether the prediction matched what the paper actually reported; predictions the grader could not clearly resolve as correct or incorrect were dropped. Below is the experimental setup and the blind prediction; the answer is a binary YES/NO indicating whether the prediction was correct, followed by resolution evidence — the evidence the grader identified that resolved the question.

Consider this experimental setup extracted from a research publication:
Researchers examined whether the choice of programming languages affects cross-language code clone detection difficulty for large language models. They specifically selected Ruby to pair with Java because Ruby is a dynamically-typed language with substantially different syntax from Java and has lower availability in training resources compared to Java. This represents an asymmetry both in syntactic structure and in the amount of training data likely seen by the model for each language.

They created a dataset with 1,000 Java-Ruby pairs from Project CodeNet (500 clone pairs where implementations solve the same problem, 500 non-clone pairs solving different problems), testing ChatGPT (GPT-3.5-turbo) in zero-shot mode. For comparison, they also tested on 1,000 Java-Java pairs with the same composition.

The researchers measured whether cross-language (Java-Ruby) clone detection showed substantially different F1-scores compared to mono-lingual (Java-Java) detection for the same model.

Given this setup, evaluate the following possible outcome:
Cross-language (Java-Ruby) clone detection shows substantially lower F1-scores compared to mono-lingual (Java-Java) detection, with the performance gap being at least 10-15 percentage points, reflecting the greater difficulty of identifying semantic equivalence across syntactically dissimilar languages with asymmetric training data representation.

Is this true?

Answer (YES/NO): NO